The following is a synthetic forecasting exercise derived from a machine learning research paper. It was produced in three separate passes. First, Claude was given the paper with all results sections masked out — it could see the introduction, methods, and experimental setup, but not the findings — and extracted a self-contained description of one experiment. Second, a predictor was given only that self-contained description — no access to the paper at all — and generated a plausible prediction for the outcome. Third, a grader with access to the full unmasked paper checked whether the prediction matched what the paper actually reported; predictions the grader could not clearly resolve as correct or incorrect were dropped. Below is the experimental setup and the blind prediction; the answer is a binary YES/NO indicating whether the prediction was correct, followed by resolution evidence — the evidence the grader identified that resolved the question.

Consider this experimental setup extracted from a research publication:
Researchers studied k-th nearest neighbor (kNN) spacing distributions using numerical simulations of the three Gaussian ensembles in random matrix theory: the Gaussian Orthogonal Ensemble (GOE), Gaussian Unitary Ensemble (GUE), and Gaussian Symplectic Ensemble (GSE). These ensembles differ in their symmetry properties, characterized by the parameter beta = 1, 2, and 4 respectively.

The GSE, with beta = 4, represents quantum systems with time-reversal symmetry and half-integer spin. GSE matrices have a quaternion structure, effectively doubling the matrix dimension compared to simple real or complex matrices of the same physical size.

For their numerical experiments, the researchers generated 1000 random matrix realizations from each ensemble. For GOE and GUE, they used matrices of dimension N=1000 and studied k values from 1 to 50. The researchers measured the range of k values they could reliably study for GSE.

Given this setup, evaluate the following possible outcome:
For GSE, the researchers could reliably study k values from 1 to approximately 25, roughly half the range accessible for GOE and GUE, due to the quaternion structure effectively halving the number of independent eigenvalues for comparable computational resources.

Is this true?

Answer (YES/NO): NO